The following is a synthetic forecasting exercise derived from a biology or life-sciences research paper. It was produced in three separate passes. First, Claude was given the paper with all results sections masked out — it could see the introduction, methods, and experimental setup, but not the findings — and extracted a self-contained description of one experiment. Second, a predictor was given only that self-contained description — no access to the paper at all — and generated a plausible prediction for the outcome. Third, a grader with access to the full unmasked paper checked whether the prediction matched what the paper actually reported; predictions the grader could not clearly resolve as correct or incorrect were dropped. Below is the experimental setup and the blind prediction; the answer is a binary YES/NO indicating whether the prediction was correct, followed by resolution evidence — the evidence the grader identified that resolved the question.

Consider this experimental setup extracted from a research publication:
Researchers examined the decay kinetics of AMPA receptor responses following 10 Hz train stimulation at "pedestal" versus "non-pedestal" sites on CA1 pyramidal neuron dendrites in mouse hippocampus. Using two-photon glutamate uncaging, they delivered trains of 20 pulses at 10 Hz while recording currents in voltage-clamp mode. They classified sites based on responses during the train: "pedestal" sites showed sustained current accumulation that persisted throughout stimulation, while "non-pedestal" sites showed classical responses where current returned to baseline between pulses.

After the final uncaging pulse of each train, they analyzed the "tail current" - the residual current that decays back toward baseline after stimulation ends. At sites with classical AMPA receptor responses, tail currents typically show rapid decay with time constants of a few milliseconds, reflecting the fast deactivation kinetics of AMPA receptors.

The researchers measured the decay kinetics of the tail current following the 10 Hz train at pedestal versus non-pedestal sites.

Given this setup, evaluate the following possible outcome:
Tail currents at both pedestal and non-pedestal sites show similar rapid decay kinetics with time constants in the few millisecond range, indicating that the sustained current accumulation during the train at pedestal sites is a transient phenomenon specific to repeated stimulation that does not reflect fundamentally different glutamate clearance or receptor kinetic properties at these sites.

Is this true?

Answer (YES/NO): NO